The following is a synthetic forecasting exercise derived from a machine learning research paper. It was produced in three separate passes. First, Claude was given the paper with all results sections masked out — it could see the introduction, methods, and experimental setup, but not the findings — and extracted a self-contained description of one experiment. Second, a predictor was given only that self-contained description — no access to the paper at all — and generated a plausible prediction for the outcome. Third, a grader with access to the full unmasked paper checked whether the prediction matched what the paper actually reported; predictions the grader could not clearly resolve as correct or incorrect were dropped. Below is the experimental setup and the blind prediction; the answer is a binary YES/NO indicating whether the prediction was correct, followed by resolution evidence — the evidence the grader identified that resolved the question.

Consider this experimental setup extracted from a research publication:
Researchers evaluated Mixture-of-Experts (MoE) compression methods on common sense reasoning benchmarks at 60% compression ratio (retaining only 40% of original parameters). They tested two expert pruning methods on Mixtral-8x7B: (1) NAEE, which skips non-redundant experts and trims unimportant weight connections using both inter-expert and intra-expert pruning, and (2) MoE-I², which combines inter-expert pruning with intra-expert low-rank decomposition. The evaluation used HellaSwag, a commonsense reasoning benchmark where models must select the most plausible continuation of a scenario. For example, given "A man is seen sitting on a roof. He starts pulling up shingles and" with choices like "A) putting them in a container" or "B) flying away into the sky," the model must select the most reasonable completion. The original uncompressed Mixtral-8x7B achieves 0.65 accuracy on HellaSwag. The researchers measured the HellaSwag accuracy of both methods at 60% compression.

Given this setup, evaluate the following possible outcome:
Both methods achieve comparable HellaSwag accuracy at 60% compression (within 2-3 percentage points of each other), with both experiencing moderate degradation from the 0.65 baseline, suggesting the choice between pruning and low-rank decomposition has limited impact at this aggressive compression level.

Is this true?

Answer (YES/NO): NO